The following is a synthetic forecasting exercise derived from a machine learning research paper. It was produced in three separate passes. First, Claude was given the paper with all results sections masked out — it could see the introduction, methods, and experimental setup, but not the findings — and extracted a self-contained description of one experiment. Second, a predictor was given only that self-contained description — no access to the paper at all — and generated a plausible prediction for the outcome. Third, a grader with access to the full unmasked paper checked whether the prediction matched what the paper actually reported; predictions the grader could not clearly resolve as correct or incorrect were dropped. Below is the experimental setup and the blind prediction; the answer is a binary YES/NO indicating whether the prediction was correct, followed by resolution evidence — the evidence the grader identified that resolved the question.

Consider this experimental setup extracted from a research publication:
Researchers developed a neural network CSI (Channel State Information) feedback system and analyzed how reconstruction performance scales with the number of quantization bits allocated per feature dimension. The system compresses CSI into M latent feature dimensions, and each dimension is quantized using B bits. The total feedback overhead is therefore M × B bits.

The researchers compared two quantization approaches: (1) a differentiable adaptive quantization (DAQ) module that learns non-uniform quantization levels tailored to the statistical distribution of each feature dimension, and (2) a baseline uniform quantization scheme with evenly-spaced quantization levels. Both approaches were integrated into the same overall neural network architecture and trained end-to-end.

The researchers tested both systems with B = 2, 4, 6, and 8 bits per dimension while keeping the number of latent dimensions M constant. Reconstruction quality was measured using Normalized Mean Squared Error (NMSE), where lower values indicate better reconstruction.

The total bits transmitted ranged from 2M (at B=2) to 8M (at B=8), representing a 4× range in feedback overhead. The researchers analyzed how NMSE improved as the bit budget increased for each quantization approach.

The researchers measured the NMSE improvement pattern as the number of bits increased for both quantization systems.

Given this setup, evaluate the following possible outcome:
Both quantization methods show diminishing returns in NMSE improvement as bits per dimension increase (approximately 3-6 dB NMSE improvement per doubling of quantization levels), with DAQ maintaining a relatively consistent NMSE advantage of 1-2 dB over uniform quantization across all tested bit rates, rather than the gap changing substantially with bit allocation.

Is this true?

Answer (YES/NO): NO